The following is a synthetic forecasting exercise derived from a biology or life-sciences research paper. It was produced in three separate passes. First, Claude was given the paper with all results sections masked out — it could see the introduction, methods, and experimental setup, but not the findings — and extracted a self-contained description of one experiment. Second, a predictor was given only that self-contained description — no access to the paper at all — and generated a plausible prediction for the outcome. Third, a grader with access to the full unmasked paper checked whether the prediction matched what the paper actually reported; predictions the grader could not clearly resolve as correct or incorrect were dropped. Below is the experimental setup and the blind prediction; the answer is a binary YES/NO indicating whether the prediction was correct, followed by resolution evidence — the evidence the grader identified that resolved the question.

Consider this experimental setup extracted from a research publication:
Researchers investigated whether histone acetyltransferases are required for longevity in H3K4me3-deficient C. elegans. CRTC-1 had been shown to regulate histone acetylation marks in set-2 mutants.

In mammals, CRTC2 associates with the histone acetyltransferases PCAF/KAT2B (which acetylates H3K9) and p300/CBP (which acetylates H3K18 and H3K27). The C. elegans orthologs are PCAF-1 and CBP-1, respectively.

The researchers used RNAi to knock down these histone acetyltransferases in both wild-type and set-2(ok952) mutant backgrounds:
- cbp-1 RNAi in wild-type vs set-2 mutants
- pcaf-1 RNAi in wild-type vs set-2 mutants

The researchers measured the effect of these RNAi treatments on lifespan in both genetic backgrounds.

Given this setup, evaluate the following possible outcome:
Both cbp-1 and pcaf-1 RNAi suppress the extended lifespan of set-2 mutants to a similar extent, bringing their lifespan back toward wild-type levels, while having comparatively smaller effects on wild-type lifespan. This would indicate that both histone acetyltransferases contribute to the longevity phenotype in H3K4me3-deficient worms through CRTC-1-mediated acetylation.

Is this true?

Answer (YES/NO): NO